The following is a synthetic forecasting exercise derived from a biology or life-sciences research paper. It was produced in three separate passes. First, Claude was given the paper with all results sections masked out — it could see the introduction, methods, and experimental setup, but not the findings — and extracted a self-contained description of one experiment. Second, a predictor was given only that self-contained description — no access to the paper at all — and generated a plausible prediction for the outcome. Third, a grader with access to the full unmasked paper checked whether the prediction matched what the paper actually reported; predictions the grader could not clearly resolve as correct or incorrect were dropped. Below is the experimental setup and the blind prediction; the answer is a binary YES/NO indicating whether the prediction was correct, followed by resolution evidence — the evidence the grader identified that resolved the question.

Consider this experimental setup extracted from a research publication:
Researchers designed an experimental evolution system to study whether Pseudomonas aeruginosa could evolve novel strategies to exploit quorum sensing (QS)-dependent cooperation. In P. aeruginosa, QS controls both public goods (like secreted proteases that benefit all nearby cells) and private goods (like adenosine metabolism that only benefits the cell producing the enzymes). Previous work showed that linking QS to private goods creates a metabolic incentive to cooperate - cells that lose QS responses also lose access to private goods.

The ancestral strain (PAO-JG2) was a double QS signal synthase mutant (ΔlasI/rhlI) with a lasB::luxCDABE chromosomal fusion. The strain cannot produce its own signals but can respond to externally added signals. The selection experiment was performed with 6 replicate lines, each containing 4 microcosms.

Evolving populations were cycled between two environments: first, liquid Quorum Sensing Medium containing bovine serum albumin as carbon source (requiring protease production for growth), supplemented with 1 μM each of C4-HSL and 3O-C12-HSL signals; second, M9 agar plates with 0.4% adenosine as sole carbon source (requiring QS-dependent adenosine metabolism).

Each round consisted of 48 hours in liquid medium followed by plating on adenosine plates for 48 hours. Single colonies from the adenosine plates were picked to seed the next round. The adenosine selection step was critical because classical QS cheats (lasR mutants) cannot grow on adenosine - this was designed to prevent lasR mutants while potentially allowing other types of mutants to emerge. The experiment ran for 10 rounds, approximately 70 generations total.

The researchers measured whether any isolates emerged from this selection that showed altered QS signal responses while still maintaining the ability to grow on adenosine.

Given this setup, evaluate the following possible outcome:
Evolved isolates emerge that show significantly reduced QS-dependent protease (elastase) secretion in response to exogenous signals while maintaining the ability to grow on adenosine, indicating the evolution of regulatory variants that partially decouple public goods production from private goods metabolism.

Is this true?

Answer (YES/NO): NO